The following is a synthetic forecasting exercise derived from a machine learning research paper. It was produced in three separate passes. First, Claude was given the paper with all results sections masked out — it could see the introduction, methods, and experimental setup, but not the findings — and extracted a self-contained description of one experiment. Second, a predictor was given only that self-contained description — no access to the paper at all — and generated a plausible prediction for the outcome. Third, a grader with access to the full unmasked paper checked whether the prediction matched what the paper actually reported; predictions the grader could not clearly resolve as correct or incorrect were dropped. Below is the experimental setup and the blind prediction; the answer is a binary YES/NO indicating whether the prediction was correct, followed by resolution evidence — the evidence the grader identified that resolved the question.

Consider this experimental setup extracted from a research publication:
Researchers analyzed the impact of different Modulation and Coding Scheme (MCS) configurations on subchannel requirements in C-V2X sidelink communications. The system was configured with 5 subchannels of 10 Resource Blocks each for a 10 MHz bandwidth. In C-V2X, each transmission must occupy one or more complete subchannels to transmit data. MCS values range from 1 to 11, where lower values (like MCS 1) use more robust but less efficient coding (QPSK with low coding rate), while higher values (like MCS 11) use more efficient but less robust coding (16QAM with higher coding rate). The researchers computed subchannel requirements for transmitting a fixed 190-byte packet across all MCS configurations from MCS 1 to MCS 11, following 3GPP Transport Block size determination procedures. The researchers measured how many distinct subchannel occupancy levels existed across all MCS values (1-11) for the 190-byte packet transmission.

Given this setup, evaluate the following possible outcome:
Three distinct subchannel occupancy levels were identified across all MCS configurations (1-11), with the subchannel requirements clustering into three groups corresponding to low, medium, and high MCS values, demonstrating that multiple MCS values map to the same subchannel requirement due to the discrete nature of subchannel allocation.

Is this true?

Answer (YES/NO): NO